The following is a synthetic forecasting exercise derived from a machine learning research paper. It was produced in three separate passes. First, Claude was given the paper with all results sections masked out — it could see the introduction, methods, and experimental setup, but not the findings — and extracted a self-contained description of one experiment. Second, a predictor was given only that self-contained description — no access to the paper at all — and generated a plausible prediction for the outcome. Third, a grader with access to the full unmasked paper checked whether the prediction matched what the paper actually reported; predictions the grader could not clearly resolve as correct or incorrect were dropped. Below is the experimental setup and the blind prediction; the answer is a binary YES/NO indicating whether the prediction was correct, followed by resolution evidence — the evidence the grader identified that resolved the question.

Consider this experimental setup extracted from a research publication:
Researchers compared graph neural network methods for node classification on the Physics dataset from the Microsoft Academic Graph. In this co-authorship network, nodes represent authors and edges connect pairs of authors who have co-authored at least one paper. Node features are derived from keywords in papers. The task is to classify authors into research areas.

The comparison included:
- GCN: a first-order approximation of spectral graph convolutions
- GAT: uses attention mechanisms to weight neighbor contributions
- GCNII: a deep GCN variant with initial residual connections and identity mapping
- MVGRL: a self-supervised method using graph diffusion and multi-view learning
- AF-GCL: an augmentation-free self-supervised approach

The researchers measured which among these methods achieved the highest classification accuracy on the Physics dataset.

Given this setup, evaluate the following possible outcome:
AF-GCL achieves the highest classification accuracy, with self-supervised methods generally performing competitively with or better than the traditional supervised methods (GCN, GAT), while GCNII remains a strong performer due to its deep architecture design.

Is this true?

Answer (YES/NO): NO